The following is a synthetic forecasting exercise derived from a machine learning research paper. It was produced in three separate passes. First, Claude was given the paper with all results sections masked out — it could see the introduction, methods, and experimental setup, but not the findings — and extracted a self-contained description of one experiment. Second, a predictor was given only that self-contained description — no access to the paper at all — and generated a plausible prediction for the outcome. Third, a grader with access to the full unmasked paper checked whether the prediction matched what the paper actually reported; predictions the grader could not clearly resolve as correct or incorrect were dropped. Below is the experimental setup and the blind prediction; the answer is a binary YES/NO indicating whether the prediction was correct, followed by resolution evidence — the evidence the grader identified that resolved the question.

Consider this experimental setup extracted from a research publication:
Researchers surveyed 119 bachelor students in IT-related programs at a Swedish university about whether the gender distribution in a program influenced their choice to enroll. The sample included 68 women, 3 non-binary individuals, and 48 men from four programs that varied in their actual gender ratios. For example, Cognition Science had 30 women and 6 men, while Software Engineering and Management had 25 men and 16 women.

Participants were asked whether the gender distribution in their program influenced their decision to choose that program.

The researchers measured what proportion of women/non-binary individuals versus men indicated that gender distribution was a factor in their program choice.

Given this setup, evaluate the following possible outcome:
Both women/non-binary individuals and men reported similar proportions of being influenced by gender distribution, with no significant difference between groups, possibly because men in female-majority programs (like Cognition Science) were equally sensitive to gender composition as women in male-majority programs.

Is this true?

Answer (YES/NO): NO